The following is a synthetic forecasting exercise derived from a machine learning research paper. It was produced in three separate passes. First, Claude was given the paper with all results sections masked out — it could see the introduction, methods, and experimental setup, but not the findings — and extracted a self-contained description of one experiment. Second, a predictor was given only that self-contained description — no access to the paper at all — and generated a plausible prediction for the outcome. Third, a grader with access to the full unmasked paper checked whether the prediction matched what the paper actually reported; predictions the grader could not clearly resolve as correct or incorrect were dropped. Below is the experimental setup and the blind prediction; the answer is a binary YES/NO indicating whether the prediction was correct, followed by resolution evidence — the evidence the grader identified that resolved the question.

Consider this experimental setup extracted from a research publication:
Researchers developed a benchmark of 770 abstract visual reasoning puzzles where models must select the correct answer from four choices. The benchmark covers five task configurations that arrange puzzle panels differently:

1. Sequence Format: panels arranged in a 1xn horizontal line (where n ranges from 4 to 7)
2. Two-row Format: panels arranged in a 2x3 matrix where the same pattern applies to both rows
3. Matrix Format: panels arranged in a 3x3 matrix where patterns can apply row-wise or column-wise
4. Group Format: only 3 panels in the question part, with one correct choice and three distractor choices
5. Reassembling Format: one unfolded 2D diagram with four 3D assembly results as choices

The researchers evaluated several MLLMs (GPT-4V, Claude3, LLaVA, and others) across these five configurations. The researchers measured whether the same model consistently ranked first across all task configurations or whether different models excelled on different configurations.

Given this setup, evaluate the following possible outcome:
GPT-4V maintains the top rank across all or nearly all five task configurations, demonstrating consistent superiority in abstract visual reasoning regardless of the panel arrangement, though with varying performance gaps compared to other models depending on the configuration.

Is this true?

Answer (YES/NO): NO